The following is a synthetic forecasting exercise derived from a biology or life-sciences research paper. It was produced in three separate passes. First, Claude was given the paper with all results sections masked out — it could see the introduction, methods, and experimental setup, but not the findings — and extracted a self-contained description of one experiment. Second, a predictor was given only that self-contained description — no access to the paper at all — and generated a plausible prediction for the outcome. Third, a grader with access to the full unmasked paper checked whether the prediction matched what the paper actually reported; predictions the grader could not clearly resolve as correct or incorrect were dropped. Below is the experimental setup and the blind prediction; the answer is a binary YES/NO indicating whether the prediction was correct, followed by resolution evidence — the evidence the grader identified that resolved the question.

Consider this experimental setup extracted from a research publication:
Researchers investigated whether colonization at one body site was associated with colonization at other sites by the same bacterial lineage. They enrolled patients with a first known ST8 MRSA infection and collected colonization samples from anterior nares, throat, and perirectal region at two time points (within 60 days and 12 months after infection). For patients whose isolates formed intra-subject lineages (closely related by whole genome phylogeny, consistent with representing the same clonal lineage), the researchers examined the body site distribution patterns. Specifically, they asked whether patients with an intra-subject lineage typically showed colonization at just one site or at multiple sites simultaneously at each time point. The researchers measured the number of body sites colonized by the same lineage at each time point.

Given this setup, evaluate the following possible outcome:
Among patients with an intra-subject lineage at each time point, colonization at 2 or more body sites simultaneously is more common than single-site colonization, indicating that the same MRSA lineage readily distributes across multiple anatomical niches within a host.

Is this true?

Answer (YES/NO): NO